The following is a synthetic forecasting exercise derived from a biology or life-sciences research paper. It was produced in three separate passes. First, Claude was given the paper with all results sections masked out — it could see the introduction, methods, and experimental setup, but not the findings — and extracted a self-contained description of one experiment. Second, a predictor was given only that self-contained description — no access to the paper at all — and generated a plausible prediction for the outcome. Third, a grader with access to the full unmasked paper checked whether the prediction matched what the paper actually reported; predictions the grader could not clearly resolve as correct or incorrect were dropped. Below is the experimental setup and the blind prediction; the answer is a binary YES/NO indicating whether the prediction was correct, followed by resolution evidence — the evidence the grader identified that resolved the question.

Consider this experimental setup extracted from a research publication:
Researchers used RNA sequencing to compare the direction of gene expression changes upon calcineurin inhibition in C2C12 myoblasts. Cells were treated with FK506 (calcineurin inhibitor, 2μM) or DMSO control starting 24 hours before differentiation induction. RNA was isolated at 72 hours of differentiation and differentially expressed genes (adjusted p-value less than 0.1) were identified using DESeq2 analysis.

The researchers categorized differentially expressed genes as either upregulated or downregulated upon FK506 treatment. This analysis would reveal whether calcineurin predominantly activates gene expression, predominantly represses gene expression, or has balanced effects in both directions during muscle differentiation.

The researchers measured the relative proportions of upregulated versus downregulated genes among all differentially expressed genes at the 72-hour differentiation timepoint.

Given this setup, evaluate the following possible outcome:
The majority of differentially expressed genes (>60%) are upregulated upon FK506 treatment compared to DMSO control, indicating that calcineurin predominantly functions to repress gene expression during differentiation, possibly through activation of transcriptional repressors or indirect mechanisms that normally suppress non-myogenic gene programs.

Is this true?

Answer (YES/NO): NO